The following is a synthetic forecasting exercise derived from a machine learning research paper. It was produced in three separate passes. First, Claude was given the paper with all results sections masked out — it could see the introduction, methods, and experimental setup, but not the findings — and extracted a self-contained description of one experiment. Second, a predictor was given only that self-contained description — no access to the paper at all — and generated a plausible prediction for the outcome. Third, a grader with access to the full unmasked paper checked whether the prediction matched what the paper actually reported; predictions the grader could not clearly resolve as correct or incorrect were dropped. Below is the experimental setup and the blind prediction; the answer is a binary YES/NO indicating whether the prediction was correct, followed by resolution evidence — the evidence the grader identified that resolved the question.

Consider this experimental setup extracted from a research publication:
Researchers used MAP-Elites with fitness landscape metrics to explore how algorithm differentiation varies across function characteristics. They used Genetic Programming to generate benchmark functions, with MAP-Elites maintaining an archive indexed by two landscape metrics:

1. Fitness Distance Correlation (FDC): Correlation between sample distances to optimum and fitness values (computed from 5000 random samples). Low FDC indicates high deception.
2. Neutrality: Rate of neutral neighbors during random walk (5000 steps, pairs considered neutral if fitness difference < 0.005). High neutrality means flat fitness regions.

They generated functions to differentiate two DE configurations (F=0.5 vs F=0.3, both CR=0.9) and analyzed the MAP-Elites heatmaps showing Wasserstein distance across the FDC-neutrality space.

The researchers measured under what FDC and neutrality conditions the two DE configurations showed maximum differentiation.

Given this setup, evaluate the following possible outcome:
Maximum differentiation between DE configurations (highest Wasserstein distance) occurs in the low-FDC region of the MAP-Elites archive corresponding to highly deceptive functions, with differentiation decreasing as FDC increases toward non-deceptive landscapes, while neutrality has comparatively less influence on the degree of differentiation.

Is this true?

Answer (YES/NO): NO